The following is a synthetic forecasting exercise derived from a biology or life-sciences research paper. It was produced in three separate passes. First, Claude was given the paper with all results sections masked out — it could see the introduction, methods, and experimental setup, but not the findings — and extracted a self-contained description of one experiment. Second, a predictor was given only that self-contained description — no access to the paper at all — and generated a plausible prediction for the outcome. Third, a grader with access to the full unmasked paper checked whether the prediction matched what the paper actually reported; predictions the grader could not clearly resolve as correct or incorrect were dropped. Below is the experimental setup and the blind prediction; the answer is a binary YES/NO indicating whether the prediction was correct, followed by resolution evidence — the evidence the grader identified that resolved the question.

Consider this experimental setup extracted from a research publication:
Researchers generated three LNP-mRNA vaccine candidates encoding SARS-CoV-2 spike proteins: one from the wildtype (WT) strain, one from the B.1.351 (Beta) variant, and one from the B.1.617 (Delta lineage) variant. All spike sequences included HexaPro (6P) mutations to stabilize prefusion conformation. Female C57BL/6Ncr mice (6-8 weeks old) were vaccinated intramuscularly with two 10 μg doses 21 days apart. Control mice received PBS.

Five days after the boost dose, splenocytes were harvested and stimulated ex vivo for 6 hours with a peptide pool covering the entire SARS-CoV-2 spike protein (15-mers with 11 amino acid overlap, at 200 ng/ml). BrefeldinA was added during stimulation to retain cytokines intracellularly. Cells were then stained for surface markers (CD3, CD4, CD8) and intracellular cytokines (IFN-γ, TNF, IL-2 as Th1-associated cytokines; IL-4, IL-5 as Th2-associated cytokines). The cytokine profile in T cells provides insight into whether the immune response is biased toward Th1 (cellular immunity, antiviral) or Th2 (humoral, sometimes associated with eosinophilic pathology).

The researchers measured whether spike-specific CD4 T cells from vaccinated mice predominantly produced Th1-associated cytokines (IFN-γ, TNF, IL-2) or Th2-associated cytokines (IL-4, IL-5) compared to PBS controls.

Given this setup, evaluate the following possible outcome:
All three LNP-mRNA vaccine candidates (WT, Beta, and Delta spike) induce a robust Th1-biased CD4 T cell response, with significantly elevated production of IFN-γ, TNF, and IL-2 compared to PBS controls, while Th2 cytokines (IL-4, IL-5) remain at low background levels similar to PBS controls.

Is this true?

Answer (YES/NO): NO